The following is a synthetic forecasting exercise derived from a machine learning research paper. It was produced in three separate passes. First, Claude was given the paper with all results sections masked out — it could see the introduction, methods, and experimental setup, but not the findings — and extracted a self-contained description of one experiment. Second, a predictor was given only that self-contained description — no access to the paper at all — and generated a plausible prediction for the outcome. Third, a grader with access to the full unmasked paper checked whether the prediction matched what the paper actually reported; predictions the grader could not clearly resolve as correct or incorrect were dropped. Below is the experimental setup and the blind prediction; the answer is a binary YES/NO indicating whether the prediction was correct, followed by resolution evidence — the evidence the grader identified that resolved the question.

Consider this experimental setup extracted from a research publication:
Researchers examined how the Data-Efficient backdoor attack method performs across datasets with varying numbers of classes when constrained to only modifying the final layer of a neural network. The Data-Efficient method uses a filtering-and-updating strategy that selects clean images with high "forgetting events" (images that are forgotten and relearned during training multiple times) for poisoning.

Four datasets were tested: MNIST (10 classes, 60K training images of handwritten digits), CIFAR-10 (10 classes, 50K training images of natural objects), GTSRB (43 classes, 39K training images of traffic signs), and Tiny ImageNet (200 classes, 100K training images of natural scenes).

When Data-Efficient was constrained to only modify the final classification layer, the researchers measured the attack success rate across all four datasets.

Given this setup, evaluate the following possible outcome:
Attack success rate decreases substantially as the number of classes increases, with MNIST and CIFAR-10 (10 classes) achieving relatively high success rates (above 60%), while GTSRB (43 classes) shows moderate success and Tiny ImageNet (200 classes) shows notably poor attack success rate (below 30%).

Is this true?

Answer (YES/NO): NO